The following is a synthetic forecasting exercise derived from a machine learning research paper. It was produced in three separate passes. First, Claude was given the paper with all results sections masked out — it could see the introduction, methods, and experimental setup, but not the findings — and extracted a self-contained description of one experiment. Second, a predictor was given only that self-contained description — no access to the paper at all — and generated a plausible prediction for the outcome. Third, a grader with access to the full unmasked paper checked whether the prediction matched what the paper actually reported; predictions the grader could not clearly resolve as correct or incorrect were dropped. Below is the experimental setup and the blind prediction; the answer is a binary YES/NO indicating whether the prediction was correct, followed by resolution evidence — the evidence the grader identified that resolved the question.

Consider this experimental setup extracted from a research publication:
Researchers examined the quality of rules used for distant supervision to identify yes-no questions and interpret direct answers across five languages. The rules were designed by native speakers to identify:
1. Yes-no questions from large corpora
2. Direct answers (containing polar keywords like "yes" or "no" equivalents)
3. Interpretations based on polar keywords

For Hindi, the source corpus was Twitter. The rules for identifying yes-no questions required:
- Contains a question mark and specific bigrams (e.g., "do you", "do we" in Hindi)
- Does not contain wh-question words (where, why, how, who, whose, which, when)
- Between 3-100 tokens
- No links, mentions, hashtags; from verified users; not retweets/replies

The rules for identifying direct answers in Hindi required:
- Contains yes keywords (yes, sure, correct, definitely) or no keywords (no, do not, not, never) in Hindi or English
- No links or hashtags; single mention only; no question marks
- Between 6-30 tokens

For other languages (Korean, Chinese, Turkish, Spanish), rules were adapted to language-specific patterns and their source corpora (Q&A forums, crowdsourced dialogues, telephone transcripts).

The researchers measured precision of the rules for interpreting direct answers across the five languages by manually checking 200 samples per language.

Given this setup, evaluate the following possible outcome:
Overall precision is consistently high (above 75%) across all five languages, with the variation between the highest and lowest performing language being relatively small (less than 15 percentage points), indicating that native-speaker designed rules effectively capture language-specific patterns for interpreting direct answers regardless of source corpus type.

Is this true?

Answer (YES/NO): NO